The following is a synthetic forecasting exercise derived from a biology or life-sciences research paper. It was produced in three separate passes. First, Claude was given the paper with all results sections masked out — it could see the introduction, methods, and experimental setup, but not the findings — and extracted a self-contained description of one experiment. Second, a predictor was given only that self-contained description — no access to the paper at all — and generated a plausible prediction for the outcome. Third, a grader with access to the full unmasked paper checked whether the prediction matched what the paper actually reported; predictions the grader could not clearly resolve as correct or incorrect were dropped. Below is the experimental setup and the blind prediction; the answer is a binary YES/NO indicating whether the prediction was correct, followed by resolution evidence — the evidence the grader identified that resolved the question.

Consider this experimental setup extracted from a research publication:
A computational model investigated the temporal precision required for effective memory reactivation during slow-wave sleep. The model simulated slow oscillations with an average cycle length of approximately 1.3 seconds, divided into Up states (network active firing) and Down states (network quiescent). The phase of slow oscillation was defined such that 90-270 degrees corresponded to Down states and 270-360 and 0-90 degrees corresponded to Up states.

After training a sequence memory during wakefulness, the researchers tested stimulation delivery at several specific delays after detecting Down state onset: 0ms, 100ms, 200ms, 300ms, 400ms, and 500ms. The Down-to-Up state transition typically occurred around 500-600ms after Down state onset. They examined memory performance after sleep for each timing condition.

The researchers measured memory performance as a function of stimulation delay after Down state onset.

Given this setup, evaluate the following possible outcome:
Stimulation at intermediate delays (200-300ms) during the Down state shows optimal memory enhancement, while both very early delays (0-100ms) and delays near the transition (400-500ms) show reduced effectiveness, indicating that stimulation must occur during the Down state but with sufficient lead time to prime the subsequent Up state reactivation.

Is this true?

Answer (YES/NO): NO